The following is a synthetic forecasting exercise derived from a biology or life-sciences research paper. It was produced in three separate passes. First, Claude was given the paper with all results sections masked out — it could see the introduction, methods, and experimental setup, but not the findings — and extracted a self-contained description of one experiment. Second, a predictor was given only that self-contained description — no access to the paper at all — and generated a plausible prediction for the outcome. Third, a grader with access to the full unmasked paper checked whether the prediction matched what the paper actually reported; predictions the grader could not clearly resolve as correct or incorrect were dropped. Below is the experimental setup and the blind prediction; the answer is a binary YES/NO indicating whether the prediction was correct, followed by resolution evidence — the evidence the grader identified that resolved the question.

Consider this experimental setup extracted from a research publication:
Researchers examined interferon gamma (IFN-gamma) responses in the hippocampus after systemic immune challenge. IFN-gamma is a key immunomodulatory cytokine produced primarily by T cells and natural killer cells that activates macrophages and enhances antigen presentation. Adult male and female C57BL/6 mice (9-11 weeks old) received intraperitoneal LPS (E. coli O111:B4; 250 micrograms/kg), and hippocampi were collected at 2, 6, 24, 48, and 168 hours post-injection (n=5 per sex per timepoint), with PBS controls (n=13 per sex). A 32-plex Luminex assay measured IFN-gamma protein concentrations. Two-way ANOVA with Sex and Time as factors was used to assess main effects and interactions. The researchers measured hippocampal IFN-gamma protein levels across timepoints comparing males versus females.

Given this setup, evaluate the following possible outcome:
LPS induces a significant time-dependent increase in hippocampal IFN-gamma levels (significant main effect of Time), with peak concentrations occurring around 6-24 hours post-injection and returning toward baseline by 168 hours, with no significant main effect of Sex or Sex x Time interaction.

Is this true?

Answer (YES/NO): NO